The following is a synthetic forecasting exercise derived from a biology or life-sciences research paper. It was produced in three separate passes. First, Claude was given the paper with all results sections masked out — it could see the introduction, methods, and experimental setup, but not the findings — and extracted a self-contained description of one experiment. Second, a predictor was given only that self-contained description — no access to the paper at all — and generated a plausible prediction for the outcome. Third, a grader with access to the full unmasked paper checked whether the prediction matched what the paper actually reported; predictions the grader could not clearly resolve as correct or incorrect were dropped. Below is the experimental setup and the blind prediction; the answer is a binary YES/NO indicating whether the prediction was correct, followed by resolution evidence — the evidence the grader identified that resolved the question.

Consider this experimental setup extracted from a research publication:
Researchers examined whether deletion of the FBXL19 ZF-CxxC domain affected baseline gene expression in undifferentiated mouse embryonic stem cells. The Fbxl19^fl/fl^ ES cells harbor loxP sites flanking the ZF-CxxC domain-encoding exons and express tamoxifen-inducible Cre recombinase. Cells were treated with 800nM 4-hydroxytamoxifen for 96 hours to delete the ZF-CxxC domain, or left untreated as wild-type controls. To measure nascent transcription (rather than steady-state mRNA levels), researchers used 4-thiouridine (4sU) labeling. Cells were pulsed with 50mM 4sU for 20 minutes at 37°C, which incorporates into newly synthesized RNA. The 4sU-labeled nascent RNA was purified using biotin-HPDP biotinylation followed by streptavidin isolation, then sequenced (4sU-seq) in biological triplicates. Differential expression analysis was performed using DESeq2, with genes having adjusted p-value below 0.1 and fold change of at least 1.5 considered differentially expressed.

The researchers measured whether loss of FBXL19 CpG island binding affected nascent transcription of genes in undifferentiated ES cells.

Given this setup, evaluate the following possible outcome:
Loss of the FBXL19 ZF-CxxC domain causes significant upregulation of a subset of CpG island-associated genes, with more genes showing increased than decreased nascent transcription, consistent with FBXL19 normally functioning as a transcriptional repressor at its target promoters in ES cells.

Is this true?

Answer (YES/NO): NO